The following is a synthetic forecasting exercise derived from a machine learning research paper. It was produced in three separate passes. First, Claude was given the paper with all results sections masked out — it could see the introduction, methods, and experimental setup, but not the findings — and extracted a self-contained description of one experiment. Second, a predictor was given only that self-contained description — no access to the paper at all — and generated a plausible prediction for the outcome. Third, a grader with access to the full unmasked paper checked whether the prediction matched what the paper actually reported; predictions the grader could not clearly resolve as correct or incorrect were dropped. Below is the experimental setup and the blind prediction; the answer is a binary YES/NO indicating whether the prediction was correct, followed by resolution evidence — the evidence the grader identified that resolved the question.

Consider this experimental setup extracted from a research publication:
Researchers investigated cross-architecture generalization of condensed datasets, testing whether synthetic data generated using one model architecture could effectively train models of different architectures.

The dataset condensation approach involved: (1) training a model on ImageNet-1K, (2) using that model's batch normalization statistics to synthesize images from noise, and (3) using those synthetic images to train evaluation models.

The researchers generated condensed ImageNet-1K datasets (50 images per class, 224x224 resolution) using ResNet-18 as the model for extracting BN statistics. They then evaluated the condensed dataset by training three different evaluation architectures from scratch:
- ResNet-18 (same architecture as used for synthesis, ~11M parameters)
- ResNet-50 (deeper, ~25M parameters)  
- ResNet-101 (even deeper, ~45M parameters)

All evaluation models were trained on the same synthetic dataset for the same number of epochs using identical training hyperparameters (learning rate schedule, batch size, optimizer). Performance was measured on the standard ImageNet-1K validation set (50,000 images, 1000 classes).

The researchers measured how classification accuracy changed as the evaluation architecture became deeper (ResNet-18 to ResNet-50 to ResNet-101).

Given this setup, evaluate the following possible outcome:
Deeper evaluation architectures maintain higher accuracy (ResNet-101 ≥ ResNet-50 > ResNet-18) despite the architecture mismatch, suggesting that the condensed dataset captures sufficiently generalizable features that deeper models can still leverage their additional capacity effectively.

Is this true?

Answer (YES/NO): YES